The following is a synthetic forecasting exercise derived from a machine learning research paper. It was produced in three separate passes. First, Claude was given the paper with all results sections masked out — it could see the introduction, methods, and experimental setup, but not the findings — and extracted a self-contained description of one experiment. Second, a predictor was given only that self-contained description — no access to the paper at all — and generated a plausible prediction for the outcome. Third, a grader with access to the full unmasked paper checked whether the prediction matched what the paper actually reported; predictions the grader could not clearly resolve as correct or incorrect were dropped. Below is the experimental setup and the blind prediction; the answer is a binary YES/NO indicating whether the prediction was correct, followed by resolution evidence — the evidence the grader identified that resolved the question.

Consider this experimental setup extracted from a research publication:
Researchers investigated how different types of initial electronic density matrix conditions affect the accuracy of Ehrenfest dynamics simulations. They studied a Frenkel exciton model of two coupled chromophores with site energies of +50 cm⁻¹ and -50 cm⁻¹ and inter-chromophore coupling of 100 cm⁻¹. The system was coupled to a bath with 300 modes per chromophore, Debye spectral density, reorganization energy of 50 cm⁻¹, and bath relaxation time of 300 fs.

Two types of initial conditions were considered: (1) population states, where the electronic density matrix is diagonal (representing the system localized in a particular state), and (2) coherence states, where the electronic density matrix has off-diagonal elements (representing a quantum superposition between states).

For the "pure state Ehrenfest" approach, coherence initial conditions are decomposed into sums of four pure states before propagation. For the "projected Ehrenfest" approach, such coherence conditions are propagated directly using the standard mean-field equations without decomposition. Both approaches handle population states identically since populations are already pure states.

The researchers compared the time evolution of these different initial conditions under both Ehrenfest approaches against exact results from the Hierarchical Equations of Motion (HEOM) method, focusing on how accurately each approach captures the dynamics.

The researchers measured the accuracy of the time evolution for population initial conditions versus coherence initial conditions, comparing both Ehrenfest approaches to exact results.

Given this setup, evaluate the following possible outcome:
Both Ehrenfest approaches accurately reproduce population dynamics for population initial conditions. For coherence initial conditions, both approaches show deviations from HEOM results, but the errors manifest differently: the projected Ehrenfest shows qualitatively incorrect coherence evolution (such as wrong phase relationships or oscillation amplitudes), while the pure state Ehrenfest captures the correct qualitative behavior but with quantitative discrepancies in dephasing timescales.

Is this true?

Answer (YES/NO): NO